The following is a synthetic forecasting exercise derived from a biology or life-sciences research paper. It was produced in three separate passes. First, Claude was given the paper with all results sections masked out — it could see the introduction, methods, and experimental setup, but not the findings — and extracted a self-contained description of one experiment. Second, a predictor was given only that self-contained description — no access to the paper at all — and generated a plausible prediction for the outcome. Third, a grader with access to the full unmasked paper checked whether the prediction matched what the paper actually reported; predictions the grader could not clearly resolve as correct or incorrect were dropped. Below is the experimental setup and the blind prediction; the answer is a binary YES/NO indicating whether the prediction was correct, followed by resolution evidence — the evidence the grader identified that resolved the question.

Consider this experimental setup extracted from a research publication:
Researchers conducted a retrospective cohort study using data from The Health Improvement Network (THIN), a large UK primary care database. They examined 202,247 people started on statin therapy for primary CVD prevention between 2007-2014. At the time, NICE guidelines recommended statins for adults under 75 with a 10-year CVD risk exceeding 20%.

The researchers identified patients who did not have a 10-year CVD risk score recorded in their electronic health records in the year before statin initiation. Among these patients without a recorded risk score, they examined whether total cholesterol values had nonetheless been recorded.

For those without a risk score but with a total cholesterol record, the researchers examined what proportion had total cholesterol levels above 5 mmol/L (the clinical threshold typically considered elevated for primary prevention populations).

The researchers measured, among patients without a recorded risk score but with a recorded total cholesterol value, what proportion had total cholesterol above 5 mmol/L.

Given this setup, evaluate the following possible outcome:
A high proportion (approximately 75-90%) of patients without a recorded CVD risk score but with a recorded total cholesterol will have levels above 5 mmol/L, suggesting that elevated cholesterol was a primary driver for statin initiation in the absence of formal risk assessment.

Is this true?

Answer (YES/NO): NO